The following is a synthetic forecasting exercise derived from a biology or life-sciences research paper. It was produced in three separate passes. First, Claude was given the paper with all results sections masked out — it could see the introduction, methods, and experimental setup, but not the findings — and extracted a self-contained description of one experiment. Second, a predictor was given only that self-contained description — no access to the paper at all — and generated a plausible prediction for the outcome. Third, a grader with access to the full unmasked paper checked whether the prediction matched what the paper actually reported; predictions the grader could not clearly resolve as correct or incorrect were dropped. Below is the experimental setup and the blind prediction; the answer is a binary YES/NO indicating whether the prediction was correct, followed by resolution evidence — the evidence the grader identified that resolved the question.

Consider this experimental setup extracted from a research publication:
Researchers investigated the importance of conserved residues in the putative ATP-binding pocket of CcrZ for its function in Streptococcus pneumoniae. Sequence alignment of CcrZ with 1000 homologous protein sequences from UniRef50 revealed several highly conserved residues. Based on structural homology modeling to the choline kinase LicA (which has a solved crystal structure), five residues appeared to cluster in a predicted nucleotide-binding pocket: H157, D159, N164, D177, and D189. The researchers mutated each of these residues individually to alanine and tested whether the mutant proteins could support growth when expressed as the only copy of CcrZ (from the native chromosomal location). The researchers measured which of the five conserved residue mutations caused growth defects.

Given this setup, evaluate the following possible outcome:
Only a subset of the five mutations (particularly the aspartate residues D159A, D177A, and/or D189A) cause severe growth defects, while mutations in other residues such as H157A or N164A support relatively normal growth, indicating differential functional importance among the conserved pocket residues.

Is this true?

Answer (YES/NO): NO